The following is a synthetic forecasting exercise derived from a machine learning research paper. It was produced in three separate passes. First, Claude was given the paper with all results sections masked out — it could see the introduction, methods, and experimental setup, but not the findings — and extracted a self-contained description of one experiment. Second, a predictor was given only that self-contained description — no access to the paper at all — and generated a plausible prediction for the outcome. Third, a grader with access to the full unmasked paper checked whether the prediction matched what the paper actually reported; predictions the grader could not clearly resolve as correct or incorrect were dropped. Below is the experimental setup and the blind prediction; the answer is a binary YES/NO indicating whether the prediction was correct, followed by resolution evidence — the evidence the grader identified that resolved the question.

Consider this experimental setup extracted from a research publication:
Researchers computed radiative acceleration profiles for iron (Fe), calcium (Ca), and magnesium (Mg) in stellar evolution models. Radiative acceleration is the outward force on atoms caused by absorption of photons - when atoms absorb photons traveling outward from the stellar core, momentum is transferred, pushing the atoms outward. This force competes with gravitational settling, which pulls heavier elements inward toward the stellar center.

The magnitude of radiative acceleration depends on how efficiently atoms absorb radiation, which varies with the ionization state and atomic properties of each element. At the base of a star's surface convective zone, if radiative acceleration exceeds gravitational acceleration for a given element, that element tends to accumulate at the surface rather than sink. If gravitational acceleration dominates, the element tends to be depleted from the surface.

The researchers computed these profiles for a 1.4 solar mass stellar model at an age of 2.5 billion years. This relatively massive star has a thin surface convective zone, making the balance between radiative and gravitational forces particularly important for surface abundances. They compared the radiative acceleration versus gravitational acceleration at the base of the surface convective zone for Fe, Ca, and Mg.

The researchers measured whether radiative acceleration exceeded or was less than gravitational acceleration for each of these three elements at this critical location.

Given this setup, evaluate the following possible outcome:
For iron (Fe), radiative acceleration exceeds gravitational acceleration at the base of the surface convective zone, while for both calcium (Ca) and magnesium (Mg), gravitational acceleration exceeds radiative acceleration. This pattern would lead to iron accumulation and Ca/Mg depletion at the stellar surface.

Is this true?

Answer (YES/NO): NO